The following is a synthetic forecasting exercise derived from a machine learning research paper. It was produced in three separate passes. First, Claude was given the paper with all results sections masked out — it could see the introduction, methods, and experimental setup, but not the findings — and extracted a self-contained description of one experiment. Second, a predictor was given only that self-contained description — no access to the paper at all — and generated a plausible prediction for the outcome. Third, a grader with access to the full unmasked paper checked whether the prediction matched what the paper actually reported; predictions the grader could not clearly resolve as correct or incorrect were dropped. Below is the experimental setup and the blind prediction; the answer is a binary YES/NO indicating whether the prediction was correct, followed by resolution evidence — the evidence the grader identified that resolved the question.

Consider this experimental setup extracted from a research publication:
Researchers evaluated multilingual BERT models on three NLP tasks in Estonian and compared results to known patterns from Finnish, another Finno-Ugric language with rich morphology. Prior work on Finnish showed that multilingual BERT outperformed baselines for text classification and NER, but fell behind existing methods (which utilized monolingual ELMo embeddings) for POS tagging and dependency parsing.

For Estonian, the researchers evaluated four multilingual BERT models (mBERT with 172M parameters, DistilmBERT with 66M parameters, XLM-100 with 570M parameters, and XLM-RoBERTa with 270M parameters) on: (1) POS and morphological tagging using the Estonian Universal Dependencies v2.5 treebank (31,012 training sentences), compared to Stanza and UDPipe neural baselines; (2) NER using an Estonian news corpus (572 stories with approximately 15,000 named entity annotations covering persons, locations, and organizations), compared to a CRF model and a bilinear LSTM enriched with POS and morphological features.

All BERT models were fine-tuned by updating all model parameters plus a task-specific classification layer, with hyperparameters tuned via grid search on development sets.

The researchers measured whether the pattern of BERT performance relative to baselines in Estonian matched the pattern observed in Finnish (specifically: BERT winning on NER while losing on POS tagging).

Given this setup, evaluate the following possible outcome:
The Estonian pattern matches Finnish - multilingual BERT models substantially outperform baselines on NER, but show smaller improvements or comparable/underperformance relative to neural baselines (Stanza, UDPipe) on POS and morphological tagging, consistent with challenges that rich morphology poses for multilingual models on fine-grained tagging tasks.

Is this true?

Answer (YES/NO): NO